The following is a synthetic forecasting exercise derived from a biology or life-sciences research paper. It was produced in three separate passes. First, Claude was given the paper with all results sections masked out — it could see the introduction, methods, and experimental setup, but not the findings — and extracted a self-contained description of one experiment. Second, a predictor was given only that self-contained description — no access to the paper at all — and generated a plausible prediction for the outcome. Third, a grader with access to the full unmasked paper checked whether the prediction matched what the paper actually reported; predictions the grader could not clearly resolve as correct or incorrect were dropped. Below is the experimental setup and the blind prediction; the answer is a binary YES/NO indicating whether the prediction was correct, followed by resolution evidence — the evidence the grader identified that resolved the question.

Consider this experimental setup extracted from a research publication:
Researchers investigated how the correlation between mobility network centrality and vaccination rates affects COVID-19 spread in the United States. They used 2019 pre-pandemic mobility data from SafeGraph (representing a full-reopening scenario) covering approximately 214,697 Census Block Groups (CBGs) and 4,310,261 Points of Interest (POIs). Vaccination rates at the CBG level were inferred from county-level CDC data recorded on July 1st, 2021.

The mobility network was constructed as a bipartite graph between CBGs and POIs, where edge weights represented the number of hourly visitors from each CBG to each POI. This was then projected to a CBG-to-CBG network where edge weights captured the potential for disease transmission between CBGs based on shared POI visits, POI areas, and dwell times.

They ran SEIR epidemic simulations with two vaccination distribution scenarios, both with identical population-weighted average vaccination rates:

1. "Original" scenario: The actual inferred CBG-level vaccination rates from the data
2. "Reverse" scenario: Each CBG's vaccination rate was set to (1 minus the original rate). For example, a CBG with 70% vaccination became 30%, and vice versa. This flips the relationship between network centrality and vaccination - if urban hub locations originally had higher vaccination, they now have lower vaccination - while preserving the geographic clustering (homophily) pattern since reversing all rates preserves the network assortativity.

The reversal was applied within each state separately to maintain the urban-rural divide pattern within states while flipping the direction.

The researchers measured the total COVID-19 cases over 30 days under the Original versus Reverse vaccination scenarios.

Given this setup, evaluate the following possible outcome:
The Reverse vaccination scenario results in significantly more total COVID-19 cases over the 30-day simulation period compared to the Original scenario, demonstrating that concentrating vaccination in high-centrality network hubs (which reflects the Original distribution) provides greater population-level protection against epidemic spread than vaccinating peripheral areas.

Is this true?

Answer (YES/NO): YES